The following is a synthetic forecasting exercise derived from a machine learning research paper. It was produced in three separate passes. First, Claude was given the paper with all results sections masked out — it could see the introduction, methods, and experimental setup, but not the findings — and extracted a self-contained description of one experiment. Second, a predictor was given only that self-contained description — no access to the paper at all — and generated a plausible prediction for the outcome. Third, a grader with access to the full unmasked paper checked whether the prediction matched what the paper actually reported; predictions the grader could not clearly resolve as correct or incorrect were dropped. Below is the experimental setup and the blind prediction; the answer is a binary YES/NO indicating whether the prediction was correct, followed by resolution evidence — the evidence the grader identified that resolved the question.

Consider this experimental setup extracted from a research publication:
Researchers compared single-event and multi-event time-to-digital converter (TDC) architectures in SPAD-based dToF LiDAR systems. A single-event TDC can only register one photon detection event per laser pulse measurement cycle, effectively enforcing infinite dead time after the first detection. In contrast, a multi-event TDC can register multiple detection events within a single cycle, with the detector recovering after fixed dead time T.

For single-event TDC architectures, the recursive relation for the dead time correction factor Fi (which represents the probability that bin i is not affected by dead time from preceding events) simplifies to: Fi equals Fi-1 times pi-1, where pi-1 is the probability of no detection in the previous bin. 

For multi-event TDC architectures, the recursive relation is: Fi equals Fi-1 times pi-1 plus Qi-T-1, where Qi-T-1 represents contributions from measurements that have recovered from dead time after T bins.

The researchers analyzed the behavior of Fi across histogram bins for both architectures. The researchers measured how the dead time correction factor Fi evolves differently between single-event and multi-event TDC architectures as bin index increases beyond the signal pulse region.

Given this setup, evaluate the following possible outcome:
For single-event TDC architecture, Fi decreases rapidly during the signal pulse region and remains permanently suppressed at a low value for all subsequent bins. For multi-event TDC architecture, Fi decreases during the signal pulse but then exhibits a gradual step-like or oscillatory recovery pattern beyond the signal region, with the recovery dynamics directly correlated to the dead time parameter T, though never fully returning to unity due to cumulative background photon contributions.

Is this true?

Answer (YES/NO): NO